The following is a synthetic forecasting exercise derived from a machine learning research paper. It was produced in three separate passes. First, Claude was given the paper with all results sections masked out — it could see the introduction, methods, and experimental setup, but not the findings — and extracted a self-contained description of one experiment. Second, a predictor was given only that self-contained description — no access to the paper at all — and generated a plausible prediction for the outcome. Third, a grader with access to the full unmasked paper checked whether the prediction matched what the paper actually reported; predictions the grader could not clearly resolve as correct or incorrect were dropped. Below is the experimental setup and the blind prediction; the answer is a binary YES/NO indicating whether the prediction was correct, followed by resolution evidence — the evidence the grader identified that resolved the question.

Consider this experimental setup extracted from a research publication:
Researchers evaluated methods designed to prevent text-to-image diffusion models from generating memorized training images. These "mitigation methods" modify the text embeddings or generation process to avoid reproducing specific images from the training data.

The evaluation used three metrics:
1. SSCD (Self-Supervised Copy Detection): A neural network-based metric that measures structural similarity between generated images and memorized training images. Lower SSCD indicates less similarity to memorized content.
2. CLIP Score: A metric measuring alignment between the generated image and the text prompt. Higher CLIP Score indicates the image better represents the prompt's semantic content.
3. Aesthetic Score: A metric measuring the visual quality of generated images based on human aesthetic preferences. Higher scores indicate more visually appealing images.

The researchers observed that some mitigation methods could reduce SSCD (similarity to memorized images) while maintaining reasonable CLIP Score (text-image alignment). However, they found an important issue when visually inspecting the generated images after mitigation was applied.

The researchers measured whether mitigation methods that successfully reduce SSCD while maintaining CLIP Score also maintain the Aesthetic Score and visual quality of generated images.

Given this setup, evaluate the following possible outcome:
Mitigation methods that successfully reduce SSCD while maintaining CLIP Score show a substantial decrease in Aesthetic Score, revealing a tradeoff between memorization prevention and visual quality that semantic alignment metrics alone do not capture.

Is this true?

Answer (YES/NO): YES